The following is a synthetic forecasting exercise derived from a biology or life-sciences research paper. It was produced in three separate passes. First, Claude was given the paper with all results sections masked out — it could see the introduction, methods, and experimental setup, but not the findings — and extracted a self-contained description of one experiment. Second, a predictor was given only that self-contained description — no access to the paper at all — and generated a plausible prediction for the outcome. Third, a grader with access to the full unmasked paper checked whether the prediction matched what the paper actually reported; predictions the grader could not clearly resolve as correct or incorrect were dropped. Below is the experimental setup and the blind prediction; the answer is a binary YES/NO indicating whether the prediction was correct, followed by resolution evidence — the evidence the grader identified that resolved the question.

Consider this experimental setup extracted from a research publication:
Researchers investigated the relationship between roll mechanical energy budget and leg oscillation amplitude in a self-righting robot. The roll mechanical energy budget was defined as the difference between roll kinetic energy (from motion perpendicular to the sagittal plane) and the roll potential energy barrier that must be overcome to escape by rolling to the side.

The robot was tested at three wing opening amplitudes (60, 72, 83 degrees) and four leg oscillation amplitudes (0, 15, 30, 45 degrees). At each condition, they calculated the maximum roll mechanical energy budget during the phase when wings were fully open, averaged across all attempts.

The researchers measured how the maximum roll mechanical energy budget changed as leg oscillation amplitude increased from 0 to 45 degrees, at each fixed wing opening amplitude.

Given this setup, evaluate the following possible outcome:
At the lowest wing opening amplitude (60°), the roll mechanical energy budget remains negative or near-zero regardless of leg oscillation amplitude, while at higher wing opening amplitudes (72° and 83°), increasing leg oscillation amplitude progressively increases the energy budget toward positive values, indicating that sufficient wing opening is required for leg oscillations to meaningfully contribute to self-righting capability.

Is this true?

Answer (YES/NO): NO